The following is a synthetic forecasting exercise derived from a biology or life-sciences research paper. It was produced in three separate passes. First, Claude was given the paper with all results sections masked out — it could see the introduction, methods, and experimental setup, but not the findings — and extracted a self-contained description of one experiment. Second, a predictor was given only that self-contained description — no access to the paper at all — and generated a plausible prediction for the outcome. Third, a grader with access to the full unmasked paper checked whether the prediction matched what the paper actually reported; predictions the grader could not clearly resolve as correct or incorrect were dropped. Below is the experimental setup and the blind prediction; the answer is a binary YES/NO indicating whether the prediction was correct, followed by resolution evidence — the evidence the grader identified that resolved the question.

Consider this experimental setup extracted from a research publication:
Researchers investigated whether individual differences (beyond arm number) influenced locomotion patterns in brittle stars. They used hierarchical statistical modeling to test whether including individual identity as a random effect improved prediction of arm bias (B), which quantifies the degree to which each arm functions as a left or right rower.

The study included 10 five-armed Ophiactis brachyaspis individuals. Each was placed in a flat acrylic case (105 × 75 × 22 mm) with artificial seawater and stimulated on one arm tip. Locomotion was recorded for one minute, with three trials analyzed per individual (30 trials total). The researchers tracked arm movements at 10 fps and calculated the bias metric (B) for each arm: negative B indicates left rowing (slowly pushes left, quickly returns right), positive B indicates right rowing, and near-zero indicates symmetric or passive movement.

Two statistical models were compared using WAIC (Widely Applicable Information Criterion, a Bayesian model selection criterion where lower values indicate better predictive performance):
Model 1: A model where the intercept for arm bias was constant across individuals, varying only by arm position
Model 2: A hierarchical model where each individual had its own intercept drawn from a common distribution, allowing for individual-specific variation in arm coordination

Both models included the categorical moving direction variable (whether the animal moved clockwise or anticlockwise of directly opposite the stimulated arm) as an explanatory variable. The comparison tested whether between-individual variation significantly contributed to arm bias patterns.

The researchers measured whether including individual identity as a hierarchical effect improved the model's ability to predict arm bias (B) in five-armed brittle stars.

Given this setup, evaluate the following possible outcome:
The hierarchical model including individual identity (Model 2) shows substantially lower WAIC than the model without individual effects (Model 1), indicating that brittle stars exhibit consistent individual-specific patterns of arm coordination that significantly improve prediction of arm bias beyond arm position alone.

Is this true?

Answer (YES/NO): NO